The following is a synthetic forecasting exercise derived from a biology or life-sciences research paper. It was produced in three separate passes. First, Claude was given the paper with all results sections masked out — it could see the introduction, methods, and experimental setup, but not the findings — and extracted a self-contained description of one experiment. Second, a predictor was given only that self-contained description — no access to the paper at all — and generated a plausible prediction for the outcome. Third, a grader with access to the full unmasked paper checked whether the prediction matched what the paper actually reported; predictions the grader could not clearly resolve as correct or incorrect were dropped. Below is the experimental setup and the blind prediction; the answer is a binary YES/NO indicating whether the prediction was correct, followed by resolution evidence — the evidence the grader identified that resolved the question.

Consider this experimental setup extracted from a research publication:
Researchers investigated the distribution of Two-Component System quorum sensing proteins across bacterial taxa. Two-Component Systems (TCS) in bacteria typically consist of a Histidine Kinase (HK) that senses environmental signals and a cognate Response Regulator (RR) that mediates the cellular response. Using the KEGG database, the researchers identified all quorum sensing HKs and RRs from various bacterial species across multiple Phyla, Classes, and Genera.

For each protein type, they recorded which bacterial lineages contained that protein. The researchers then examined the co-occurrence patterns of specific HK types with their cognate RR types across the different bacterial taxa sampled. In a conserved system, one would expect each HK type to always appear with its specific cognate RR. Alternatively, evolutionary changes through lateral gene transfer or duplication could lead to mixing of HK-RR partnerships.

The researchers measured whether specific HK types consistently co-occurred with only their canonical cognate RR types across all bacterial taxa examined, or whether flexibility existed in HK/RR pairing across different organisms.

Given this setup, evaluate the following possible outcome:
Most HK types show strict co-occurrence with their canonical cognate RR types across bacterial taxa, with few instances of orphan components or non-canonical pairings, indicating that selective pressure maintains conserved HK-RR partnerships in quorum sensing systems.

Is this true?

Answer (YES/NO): NO